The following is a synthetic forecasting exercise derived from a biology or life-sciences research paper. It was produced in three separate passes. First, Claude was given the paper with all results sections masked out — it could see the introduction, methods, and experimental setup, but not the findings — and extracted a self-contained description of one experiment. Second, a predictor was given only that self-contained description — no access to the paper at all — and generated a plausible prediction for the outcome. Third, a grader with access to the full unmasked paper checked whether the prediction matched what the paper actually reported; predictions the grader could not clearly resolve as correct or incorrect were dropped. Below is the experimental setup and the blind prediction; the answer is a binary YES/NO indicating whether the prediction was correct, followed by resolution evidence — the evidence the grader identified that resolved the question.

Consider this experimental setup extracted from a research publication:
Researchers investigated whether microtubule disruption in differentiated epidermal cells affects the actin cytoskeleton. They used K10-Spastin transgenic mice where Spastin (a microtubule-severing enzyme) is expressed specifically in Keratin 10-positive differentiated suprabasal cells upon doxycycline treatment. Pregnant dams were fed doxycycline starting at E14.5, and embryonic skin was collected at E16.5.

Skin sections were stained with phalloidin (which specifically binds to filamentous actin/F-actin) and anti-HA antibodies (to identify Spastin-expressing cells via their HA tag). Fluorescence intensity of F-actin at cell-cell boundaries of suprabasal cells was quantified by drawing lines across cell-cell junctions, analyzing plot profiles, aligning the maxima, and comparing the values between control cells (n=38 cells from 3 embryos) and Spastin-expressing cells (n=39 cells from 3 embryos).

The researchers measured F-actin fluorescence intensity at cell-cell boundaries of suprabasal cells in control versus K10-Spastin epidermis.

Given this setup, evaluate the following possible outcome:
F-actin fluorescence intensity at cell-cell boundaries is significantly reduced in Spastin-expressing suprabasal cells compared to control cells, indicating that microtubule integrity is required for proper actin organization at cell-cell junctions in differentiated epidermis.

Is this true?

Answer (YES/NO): NO